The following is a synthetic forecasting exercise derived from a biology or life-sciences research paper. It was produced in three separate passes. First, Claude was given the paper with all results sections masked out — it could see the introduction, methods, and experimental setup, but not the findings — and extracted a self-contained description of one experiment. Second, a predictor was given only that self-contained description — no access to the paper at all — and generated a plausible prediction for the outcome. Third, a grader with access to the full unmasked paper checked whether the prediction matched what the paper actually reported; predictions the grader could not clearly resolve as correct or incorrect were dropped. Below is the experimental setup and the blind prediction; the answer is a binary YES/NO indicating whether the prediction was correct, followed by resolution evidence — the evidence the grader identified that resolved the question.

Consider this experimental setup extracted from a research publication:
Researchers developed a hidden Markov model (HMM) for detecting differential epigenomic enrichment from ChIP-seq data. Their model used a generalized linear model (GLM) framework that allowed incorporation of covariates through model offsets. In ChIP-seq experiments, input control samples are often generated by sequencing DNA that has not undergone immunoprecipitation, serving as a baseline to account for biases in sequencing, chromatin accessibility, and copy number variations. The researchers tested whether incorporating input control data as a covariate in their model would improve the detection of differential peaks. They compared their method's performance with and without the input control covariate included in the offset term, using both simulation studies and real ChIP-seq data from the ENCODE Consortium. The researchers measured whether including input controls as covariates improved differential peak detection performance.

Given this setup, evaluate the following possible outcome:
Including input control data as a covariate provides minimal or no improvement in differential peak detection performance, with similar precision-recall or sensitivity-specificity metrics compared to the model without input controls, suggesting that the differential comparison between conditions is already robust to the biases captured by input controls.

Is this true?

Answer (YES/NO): YES